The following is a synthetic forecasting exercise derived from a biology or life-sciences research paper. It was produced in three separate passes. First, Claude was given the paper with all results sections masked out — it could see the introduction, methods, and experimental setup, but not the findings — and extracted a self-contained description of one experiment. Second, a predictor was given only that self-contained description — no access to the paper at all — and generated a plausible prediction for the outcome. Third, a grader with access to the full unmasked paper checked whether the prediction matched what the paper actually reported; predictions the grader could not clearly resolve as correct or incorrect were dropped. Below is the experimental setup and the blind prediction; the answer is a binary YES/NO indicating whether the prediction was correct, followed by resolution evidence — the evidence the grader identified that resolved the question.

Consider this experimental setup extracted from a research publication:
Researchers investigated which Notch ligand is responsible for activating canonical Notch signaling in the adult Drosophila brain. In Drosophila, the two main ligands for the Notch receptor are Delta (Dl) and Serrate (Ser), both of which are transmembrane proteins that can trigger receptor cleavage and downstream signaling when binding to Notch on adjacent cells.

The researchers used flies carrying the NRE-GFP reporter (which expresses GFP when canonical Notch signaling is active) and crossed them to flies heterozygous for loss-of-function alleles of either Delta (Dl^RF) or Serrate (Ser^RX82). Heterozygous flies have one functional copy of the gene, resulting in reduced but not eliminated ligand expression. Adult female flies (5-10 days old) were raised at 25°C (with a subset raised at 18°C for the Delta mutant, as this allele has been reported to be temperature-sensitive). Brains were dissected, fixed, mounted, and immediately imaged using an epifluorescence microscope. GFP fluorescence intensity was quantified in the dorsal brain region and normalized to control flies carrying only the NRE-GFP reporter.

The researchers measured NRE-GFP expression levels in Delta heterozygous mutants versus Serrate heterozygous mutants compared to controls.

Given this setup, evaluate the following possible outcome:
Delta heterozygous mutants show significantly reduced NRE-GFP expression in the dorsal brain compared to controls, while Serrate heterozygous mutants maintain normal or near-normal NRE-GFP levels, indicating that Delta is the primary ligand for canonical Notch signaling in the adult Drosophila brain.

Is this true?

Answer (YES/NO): YES